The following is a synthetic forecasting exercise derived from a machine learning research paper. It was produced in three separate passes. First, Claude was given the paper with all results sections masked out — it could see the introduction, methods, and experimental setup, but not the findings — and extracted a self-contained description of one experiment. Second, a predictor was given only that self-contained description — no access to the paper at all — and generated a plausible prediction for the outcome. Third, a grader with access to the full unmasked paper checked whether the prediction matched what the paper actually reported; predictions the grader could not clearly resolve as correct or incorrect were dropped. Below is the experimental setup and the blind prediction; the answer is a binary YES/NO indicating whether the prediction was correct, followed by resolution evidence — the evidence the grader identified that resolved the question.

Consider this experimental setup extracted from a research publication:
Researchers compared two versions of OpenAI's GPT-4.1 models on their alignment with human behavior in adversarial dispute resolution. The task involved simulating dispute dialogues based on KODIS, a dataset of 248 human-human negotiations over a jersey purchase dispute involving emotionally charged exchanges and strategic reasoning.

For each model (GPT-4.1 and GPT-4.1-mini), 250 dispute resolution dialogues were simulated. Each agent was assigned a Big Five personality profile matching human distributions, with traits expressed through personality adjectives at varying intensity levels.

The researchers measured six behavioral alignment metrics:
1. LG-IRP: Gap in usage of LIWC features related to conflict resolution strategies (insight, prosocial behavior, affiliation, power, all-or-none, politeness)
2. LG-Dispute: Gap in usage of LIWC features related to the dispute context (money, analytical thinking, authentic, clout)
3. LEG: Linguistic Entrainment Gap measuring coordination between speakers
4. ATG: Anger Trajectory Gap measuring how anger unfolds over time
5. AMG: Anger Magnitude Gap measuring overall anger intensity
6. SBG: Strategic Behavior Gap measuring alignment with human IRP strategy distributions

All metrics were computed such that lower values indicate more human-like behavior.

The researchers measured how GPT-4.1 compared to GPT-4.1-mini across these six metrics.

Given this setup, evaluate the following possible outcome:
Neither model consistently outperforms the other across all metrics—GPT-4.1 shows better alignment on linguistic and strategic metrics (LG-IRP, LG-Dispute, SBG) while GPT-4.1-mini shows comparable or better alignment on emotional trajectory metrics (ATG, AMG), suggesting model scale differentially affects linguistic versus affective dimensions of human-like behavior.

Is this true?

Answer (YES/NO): NO